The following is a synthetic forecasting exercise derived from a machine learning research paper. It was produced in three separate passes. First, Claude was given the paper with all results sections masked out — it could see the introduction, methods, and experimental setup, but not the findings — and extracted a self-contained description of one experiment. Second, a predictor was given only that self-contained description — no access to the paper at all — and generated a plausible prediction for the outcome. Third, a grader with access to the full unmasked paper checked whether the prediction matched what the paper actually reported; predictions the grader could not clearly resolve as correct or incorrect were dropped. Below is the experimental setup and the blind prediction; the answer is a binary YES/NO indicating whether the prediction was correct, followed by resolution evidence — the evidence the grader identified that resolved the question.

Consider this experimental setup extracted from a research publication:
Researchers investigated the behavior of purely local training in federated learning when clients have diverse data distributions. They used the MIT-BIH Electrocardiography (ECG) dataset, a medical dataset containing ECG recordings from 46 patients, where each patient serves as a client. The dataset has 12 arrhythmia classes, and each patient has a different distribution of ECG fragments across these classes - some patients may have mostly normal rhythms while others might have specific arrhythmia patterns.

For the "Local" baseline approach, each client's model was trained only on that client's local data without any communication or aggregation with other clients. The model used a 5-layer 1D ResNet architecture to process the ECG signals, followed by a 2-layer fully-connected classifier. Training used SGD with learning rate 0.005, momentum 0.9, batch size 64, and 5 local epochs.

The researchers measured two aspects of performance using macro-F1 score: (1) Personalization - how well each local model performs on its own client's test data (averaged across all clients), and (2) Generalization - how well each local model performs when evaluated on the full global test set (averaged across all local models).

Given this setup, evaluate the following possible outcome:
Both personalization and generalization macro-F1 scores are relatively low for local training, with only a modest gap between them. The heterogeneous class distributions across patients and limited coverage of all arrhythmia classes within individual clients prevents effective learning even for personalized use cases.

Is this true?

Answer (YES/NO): NO